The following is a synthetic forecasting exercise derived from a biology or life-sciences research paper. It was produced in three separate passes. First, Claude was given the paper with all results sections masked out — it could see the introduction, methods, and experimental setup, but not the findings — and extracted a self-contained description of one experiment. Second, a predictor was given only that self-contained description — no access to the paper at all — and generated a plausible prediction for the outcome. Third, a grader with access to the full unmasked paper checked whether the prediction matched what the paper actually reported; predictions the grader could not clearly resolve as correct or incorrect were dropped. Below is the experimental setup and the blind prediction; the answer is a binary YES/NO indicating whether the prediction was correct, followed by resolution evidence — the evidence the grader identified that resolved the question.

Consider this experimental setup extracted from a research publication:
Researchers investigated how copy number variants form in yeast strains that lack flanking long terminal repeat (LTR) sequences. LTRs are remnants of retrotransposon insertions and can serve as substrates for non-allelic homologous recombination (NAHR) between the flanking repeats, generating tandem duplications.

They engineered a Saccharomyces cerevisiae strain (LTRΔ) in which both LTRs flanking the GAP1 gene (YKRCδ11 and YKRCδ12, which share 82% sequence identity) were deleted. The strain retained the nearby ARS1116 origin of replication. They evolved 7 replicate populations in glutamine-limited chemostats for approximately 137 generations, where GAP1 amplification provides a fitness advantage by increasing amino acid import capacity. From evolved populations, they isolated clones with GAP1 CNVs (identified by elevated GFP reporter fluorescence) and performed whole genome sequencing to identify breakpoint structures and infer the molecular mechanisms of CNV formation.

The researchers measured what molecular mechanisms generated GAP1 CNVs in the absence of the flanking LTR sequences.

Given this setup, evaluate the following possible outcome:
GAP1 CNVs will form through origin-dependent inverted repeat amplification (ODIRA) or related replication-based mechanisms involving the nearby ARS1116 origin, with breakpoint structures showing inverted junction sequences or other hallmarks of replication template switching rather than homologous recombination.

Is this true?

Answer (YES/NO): YES